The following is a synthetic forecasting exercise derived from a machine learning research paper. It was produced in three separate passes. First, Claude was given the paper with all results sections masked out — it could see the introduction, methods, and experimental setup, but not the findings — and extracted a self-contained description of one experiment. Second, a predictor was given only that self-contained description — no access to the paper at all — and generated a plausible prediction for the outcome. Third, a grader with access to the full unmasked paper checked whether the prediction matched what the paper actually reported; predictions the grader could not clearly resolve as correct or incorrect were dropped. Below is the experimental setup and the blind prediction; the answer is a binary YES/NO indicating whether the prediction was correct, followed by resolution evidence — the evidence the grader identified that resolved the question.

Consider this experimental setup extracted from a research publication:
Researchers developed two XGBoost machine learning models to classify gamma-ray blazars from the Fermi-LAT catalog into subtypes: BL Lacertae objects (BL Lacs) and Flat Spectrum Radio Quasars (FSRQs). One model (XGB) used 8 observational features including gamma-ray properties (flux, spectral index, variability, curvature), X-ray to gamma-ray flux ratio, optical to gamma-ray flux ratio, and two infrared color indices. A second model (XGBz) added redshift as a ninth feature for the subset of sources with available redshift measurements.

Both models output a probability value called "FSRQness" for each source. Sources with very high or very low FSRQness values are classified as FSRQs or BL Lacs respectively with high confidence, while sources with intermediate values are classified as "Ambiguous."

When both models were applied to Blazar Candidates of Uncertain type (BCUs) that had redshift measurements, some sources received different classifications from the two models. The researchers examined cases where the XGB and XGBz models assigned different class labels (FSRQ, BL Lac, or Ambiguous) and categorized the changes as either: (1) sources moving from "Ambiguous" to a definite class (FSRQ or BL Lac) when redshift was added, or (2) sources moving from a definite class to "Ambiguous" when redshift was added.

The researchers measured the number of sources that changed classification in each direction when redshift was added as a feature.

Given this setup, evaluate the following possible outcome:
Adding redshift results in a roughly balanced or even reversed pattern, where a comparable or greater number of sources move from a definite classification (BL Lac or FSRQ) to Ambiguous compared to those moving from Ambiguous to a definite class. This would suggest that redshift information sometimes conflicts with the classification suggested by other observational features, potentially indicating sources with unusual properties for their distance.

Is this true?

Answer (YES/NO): NO